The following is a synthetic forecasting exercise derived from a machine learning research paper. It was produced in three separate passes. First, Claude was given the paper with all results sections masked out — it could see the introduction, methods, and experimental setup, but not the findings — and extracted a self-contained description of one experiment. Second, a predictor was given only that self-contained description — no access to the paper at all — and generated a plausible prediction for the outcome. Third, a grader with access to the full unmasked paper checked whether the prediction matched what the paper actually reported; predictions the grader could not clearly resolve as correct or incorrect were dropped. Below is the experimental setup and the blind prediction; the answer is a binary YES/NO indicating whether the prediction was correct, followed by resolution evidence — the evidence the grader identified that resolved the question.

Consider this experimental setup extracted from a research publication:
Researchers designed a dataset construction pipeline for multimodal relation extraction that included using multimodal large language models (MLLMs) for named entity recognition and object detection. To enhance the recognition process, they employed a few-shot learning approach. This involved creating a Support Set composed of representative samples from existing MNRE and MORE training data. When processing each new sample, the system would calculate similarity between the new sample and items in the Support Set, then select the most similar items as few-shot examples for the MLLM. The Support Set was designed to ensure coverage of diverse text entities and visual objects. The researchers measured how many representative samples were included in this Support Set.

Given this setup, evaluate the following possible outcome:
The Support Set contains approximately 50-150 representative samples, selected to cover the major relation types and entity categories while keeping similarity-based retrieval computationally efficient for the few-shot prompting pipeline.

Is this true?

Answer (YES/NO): NO